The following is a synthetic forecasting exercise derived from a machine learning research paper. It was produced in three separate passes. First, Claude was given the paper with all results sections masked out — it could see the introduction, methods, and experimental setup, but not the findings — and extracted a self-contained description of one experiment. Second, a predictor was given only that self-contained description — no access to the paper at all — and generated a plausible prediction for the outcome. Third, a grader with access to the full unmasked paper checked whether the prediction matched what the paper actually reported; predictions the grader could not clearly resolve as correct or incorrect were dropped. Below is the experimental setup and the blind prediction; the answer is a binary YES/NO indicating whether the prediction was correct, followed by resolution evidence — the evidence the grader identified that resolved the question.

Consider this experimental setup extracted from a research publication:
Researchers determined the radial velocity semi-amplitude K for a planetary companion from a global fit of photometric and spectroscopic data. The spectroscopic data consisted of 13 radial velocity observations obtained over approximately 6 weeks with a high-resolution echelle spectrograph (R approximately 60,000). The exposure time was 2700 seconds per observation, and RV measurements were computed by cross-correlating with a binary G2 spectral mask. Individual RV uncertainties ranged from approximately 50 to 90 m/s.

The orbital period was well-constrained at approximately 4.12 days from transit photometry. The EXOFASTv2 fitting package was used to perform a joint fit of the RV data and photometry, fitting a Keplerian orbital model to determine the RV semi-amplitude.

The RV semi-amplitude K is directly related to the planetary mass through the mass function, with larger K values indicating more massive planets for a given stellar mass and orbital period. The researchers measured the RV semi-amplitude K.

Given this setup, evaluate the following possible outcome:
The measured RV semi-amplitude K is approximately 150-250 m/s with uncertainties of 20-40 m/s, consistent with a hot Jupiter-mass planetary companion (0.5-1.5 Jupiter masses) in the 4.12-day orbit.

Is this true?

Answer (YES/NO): NO